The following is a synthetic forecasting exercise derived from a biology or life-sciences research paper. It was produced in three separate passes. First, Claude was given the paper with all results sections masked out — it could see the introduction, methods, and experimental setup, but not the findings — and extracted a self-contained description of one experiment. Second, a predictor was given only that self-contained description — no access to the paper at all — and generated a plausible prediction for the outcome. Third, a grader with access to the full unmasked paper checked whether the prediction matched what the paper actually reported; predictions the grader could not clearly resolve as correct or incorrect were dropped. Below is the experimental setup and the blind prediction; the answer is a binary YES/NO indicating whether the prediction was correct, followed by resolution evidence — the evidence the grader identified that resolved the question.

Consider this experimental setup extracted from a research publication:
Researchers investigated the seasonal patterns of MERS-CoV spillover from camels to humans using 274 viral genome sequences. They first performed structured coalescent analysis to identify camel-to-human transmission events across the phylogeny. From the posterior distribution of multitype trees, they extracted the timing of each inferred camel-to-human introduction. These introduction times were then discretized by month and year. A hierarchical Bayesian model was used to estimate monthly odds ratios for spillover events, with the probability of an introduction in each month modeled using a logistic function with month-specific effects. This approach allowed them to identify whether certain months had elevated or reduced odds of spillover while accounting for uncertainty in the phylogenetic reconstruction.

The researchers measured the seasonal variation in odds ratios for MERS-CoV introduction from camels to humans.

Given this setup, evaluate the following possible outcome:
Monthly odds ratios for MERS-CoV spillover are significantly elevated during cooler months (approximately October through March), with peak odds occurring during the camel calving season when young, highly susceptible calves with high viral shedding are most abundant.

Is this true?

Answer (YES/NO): NO